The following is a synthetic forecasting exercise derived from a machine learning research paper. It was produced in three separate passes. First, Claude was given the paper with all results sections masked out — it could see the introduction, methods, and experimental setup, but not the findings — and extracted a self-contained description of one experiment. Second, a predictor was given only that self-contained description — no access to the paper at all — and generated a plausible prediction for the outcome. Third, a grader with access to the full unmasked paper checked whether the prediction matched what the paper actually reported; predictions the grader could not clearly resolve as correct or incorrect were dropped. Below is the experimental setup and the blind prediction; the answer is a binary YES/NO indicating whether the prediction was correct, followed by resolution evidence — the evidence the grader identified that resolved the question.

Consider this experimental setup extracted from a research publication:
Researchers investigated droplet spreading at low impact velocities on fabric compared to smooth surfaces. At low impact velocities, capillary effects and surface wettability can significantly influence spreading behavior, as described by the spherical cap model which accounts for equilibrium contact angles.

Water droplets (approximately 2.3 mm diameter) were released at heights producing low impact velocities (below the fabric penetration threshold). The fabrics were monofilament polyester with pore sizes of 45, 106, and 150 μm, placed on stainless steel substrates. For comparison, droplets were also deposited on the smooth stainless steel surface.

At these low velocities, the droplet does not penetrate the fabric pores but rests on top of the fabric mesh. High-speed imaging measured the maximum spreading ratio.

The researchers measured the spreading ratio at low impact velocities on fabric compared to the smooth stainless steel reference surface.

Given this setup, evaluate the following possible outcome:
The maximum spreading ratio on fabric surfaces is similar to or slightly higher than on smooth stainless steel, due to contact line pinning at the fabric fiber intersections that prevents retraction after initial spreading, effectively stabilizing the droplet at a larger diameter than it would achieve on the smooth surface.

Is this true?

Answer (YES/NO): YES